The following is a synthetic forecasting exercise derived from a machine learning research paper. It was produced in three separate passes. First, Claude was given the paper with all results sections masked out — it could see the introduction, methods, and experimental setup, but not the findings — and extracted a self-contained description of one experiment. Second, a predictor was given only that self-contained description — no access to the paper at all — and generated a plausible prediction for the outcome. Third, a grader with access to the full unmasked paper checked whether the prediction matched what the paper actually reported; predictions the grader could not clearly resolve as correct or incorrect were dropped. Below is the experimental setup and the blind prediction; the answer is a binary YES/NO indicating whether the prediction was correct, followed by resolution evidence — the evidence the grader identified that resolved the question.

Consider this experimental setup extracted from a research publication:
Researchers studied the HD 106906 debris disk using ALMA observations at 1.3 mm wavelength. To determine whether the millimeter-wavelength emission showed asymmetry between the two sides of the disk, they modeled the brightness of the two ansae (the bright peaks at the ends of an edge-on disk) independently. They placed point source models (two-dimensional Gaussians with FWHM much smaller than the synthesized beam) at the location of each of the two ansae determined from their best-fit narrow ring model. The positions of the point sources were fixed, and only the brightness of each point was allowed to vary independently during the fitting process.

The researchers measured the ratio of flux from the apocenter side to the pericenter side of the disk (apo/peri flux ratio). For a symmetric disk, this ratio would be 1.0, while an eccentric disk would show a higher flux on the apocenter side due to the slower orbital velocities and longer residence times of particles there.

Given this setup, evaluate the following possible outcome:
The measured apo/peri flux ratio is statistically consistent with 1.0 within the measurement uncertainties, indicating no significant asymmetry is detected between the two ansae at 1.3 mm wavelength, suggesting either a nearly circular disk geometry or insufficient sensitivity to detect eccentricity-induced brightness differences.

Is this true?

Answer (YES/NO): YES